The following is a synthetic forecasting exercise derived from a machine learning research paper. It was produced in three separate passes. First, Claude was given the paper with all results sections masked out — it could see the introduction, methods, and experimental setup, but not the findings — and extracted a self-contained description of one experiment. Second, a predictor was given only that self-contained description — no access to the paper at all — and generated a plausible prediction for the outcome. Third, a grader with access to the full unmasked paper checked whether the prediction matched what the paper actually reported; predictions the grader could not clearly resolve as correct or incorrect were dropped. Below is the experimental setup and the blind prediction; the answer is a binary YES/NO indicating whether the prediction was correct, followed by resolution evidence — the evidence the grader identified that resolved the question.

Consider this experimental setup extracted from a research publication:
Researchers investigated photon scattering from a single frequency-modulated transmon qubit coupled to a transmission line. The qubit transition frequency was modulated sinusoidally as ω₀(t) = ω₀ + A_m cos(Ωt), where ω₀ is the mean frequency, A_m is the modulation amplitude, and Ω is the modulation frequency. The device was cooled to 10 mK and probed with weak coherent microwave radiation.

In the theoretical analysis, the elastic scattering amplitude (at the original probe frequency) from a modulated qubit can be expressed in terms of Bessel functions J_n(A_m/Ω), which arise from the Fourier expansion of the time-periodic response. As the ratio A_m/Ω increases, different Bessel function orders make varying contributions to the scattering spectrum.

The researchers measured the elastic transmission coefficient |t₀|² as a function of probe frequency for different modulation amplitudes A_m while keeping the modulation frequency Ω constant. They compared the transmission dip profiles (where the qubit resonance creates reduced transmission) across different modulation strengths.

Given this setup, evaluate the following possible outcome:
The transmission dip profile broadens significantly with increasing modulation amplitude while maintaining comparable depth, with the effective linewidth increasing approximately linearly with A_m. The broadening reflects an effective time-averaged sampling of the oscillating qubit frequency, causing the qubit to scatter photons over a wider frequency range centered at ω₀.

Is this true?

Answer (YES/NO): NO